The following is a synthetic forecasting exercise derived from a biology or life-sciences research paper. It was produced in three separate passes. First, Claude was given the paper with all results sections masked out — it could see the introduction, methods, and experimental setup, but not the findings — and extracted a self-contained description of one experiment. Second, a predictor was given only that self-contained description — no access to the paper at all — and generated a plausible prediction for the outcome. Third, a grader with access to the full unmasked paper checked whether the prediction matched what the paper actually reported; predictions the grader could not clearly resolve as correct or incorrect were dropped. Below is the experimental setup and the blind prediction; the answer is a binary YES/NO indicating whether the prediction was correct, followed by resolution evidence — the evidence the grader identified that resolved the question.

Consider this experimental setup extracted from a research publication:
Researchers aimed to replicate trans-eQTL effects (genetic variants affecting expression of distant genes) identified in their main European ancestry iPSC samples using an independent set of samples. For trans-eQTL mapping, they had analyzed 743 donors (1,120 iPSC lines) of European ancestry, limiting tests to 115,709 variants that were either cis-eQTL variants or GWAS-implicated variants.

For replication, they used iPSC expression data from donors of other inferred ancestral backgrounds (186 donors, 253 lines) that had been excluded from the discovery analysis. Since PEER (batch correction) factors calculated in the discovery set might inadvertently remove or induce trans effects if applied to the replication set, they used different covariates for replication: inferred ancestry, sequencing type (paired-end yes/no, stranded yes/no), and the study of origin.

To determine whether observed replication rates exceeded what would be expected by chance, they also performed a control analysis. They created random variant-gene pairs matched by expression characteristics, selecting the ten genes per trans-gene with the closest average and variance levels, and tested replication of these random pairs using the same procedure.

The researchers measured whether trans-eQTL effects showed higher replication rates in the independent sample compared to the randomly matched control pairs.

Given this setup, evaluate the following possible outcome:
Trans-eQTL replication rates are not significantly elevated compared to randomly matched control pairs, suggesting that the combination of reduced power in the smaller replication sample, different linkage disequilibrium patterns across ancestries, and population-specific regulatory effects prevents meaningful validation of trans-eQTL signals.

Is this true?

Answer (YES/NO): NO